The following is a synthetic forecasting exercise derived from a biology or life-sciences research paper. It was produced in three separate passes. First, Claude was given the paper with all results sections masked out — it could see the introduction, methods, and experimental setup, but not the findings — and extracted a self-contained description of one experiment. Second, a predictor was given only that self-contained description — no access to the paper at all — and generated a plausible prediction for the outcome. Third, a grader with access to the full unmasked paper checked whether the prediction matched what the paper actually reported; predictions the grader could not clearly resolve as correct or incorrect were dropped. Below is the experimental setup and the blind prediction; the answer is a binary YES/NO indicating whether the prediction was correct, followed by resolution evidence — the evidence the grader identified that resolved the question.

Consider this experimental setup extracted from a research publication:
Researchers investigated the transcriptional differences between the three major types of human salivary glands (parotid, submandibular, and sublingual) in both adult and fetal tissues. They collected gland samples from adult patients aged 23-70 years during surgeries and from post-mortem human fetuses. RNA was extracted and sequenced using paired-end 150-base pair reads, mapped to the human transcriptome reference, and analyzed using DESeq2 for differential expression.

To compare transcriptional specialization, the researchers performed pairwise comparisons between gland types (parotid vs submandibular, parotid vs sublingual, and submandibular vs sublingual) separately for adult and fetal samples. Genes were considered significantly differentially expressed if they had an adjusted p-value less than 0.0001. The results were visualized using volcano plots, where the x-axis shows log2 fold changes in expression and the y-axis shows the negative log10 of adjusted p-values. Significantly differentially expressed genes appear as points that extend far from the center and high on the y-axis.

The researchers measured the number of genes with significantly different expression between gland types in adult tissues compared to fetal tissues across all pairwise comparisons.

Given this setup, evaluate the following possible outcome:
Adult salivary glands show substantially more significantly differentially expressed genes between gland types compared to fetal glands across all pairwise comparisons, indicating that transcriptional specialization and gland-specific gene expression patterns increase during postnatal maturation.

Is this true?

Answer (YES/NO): YES